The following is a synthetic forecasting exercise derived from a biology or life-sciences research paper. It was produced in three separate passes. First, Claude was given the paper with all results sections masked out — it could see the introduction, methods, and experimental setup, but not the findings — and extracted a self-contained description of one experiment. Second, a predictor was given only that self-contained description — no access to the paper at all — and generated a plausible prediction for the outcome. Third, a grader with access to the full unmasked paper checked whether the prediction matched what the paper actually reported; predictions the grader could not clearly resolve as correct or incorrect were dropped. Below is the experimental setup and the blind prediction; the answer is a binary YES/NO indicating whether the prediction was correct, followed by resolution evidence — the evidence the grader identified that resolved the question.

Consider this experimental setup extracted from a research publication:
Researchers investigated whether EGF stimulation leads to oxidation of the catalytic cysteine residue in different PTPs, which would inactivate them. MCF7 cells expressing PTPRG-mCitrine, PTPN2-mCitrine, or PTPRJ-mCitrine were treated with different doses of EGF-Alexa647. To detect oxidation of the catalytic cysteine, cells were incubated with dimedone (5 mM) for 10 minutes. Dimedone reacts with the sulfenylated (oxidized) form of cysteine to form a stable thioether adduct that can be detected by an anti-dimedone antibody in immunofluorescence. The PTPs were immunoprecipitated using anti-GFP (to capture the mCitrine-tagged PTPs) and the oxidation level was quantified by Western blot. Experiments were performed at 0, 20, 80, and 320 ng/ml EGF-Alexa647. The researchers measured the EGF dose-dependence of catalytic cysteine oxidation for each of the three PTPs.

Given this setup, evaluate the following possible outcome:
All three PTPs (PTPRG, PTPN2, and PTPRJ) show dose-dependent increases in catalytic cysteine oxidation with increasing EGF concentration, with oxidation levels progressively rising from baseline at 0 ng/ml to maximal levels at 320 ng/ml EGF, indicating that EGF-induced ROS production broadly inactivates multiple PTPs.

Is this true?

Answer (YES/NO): NO